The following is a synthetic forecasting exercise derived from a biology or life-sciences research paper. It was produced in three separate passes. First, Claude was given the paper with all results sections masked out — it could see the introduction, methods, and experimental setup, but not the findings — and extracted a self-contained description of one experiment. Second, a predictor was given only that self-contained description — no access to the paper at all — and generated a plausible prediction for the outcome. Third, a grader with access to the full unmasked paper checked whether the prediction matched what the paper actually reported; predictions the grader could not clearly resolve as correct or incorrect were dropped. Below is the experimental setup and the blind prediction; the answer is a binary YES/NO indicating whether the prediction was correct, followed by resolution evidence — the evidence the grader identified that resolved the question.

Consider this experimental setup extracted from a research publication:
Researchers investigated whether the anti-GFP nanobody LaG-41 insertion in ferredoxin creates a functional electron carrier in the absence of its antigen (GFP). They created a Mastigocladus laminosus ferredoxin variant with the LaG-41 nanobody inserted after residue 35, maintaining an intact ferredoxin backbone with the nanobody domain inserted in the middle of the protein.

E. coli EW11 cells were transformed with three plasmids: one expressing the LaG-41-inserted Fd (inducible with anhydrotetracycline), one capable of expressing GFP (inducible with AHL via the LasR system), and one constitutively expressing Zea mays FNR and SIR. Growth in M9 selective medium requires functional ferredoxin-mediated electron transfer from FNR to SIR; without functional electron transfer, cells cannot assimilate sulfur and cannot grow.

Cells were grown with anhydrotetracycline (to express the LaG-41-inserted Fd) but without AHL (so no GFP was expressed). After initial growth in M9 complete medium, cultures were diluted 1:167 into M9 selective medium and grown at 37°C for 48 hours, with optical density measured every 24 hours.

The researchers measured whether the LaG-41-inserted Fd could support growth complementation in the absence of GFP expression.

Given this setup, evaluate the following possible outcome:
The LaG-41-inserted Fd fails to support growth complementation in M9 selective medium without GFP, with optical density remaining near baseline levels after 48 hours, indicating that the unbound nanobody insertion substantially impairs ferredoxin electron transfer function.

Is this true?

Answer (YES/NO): YES